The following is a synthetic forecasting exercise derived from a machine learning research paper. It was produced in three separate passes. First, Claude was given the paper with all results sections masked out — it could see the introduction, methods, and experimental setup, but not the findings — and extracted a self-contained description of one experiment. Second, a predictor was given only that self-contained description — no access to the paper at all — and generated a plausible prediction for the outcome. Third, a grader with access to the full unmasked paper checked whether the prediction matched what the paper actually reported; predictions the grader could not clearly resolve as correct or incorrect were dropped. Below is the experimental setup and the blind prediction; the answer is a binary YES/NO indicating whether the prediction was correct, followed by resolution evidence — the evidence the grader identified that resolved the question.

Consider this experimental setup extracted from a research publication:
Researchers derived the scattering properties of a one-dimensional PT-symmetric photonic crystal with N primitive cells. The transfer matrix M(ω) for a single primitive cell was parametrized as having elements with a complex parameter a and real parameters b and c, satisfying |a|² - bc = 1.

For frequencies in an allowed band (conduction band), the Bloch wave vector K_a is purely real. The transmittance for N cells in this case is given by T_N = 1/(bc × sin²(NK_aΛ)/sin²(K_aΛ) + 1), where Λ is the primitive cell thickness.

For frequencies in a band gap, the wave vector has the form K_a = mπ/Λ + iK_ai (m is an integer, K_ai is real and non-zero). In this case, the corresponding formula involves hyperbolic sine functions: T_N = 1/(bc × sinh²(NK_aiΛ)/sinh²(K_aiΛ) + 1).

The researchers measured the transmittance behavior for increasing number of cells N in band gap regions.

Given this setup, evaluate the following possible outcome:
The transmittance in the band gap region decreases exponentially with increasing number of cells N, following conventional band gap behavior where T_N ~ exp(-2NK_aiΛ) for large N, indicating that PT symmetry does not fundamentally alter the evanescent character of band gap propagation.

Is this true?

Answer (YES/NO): YES